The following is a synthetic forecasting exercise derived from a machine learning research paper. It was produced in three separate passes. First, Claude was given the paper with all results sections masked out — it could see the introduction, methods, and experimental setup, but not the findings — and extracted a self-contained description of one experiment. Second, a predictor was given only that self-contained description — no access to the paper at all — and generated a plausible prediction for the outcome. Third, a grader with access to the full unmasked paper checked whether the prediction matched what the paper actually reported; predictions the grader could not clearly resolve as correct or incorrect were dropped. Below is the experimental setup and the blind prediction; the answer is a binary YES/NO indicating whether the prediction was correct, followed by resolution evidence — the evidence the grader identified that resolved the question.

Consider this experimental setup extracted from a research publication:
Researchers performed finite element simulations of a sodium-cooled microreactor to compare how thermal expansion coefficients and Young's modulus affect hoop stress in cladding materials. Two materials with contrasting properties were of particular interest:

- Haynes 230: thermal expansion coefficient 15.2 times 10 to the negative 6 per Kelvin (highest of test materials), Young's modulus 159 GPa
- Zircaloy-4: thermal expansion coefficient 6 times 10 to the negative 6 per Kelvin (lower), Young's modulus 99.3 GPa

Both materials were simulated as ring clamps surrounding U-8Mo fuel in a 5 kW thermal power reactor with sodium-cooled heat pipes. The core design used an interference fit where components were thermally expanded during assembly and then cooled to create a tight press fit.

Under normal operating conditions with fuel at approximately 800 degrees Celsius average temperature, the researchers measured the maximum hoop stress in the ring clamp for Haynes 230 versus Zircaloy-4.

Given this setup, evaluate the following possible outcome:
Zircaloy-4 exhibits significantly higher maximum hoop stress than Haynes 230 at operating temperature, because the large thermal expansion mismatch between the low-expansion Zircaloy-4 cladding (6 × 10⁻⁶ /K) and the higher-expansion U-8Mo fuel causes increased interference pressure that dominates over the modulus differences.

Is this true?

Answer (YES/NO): YES